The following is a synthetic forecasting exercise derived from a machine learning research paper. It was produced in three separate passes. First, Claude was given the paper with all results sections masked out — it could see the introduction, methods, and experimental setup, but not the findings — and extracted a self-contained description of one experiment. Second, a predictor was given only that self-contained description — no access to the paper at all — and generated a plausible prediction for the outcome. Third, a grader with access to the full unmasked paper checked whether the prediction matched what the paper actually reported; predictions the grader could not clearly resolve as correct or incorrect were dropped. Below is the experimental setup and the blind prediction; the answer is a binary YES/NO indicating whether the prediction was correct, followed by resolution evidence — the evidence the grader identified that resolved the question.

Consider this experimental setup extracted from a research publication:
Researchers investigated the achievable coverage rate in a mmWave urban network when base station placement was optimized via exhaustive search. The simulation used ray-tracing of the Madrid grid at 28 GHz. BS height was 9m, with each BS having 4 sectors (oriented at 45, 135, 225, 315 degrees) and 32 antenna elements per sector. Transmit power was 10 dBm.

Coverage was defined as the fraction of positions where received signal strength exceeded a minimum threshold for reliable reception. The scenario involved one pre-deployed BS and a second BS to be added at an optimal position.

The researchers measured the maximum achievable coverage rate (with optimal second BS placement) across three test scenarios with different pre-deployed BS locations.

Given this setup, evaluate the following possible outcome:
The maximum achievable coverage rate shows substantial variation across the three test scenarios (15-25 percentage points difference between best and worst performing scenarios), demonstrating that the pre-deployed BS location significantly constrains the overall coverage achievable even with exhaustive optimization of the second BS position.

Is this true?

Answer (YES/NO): NO